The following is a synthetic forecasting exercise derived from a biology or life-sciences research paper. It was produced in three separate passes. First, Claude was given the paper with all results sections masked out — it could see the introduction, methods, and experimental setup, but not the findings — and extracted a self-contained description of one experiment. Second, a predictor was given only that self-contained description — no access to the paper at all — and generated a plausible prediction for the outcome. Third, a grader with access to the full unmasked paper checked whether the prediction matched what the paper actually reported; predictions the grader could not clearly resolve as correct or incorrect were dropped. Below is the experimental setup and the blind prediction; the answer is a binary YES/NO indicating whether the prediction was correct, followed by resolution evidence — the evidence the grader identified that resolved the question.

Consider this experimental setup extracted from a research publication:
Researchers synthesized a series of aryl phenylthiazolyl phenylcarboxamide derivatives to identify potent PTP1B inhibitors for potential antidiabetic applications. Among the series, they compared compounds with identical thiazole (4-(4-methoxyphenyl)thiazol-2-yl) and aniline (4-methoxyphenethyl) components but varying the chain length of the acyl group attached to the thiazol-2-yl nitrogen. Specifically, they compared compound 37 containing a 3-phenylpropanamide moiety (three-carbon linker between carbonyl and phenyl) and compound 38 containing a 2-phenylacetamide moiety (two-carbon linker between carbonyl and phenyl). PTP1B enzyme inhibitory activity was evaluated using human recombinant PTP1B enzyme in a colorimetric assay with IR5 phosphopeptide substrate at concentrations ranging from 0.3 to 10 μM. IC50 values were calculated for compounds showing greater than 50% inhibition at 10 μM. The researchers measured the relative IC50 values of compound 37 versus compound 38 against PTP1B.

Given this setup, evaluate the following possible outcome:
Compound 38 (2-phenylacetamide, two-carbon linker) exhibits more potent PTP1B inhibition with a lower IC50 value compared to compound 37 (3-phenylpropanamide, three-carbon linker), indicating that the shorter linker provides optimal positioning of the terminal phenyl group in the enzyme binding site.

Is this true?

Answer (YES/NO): YES